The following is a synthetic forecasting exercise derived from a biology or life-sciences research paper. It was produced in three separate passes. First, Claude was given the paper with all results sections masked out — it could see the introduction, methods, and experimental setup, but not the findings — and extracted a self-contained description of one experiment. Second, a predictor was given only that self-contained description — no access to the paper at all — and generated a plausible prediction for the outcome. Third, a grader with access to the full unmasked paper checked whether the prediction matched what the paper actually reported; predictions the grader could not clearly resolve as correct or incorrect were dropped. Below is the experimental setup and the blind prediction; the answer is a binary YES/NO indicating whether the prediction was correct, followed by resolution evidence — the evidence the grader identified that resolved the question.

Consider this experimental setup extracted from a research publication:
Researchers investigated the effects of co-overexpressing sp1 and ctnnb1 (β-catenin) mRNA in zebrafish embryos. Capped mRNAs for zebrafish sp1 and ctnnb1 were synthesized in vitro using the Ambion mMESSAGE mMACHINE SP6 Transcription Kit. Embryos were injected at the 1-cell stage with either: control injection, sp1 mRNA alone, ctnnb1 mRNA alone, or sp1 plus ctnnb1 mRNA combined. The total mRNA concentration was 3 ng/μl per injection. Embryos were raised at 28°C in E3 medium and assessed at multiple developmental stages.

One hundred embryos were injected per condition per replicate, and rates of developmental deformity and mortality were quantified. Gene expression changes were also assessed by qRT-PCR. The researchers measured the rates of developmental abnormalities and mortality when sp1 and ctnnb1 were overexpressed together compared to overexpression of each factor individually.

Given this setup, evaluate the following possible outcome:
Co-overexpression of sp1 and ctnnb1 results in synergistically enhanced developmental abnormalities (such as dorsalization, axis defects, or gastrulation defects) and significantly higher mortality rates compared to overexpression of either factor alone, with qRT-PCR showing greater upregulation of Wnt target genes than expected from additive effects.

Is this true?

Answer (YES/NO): NO